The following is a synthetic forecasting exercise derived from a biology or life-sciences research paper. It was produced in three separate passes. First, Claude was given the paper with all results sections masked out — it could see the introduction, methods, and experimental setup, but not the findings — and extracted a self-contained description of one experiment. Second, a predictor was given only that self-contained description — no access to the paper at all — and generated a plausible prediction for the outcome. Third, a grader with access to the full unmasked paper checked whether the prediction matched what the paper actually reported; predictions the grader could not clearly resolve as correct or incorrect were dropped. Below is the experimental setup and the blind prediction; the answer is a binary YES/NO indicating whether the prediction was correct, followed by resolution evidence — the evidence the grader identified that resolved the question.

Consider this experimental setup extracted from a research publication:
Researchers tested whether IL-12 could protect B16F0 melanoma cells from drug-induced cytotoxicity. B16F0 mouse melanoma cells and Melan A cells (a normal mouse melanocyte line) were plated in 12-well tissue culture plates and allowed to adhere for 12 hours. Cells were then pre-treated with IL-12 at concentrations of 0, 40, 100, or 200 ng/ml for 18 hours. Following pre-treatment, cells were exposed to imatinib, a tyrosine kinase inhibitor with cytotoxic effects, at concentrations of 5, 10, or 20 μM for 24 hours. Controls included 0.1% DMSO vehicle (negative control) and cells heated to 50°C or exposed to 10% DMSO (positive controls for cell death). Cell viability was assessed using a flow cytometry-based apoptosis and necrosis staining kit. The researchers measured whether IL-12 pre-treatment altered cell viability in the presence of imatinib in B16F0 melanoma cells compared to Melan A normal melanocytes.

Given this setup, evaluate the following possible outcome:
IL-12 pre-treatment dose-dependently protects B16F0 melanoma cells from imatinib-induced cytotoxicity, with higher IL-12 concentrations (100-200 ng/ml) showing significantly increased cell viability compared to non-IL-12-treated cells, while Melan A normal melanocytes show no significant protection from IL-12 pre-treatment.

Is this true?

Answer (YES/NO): NO